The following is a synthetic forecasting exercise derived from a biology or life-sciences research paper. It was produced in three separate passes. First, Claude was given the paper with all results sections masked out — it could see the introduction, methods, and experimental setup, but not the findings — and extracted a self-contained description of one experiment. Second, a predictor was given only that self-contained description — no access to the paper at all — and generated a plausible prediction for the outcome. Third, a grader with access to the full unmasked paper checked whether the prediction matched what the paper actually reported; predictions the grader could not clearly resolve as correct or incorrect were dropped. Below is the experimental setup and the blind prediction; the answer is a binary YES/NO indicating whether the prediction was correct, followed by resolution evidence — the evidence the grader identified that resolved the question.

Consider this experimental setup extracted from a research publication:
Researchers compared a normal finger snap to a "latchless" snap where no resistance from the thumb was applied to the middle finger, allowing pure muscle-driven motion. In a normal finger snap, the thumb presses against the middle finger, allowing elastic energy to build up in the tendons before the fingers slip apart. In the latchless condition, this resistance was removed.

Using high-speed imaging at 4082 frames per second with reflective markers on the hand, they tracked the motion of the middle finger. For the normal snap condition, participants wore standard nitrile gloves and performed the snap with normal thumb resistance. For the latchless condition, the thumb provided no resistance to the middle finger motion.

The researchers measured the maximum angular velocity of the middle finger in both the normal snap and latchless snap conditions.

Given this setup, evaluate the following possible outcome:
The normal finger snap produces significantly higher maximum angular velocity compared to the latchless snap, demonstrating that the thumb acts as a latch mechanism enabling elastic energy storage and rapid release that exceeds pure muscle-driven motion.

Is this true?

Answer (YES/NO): YES